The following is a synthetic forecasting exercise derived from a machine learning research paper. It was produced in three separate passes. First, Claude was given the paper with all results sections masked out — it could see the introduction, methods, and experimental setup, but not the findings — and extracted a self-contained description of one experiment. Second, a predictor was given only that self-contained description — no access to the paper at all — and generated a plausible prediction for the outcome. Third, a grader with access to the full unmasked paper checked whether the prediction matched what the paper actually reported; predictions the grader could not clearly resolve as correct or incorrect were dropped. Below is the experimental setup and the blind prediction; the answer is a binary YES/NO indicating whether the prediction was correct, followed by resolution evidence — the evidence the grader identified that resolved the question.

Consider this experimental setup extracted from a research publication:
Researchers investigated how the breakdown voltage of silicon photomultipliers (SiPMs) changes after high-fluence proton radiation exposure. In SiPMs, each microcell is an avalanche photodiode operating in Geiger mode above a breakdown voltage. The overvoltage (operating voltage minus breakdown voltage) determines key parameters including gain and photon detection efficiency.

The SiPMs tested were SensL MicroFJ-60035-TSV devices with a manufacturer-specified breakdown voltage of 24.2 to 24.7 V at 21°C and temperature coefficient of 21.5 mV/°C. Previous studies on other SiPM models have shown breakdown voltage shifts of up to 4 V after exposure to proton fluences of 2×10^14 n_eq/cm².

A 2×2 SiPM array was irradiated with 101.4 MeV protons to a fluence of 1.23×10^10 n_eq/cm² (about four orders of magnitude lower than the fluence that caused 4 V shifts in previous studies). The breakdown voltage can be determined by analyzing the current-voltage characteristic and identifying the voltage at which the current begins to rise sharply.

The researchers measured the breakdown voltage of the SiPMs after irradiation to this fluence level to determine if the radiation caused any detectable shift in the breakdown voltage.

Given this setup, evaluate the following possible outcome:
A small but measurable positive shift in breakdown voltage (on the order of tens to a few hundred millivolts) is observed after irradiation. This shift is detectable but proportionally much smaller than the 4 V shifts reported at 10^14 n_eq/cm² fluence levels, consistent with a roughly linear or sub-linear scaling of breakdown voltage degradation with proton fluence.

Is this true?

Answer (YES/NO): NO